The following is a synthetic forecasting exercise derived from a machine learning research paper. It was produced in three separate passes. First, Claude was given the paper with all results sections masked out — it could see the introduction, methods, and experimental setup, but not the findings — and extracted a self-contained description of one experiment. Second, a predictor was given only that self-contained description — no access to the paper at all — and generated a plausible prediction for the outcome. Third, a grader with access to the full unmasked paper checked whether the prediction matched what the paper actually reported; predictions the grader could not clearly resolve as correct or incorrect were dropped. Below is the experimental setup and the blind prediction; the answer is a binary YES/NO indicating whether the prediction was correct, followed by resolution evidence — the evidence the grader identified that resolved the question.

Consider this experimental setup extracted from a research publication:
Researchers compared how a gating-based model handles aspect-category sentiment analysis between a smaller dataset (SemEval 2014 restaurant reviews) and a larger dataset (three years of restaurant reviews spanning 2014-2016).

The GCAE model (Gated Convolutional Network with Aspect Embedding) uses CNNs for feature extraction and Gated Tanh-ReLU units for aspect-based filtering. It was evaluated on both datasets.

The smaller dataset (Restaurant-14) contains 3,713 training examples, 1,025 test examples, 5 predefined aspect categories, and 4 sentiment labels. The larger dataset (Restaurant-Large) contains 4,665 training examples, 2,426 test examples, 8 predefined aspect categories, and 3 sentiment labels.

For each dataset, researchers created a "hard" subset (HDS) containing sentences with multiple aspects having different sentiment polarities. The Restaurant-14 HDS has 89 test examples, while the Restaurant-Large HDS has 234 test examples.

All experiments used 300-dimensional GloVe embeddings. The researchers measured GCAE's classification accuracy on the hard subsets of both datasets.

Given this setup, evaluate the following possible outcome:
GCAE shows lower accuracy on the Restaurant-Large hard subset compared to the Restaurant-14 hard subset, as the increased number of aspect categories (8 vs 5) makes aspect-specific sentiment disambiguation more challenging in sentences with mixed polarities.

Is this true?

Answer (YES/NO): NO